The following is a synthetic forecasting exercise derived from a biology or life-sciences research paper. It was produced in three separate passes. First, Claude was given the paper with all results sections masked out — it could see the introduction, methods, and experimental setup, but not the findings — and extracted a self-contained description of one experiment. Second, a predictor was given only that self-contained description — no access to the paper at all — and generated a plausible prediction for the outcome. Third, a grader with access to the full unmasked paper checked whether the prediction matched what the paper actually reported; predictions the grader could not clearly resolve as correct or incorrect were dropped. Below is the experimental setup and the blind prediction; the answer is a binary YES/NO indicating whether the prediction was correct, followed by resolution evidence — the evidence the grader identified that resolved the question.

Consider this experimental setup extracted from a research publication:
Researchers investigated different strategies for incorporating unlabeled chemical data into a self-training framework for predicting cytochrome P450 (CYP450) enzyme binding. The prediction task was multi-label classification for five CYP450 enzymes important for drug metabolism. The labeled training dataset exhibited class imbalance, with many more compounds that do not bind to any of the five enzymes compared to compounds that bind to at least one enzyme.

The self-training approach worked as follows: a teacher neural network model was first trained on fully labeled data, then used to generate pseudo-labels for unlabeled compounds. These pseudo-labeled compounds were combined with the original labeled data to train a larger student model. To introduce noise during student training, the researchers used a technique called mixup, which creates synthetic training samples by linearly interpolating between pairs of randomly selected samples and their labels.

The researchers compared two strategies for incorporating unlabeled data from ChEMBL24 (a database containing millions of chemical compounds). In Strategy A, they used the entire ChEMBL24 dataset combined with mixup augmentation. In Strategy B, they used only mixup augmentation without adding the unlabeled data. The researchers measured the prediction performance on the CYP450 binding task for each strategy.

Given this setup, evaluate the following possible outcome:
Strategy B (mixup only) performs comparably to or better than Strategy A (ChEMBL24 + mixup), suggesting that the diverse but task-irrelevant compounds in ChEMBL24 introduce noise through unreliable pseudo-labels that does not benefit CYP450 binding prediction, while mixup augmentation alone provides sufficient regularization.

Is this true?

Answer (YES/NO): YES